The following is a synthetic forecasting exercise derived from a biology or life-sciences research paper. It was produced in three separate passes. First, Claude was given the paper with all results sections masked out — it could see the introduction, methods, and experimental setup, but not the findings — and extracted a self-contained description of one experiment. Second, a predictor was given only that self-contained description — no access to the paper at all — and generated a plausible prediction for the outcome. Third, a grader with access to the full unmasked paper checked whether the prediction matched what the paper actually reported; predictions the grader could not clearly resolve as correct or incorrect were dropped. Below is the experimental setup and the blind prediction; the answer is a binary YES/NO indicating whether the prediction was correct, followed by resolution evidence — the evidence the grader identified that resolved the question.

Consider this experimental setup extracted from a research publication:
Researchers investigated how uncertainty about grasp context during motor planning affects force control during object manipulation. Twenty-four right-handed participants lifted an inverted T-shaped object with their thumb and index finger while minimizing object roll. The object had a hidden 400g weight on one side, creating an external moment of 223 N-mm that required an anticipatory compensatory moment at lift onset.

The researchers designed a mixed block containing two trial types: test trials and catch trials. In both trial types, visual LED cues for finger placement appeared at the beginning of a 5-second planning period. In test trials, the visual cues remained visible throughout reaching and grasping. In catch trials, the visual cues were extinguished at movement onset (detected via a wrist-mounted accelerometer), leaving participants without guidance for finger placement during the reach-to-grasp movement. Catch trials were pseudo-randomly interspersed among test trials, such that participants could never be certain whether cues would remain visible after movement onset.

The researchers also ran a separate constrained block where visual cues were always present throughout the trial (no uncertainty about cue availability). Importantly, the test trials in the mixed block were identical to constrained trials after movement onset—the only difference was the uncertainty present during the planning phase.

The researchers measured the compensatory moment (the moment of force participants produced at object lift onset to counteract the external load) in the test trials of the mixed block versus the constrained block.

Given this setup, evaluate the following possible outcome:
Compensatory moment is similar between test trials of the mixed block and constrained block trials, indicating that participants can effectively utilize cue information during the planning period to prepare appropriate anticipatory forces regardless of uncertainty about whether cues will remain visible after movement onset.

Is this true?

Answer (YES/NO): YES